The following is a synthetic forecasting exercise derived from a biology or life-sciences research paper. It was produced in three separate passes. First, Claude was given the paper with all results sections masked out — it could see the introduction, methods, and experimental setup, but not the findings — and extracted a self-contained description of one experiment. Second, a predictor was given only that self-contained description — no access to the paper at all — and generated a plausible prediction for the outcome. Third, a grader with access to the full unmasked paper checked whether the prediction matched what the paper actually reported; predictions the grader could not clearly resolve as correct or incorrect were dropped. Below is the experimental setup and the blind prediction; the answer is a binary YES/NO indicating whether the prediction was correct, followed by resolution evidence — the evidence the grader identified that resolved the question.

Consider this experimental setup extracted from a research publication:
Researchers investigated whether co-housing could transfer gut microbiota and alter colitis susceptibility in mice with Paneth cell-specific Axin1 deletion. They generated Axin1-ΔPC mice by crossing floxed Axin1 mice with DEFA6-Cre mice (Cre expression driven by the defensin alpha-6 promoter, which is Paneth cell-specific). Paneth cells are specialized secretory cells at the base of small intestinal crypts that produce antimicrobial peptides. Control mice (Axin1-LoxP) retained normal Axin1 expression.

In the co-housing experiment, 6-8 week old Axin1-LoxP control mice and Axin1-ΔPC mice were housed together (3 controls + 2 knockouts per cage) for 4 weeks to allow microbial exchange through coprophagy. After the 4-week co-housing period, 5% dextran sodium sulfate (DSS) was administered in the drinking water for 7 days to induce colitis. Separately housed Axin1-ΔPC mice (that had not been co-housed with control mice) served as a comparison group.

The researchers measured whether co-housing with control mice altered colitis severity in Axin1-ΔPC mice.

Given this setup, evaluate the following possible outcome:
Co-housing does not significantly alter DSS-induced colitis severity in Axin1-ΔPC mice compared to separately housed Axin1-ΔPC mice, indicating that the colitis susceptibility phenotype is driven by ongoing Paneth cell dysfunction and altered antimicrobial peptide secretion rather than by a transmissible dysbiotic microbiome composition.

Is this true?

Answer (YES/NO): NO